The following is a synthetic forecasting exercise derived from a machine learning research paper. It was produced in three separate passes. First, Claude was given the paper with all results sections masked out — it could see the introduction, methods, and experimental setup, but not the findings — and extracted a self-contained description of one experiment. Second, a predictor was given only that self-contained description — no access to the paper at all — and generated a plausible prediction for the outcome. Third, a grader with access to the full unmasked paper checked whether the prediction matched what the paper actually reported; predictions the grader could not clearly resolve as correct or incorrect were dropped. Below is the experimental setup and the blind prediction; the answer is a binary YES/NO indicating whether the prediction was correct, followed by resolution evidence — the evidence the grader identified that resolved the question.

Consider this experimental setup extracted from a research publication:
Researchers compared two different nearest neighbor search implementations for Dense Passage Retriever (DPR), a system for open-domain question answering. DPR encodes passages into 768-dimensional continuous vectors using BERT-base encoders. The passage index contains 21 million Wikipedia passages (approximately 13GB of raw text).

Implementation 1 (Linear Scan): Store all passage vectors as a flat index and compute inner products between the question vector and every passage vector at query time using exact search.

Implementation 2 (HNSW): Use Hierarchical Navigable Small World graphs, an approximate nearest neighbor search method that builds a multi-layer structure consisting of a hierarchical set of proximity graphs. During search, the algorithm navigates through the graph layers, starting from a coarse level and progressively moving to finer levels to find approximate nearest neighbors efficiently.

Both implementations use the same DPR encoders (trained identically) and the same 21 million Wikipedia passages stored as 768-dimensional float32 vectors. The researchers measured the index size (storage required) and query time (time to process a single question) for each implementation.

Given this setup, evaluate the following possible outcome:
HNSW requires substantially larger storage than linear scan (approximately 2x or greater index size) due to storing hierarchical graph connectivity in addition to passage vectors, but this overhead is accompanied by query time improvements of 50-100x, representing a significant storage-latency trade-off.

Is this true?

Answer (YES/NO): NO